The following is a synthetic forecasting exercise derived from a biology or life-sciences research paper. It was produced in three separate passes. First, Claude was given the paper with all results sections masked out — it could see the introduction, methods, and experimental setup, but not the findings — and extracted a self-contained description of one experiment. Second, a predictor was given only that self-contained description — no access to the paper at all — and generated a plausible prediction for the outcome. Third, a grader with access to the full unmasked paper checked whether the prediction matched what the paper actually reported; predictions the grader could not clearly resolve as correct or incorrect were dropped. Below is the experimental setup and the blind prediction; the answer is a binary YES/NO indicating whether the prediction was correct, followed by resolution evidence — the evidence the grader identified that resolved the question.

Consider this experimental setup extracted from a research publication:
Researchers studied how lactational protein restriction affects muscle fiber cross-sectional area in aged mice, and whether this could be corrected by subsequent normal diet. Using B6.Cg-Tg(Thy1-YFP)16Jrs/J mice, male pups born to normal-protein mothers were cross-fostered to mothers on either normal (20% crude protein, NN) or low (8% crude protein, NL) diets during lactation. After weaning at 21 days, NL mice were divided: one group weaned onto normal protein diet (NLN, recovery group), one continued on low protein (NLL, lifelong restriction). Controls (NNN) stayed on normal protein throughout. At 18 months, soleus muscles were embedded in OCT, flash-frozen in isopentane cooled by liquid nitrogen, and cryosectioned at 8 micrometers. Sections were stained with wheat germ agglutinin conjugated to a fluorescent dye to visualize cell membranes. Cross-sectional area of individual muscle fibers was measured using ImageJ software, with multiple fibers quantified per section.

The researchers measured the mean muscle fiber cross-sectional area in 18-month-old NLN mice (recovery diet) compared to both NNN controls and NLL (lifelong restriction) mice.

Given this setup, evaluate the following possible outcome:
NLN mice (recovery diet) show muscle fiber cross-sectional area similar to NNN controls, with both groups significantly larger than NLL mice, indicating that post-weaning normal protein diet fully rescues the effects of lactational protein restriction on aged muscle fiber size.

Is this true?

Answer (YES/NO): NO